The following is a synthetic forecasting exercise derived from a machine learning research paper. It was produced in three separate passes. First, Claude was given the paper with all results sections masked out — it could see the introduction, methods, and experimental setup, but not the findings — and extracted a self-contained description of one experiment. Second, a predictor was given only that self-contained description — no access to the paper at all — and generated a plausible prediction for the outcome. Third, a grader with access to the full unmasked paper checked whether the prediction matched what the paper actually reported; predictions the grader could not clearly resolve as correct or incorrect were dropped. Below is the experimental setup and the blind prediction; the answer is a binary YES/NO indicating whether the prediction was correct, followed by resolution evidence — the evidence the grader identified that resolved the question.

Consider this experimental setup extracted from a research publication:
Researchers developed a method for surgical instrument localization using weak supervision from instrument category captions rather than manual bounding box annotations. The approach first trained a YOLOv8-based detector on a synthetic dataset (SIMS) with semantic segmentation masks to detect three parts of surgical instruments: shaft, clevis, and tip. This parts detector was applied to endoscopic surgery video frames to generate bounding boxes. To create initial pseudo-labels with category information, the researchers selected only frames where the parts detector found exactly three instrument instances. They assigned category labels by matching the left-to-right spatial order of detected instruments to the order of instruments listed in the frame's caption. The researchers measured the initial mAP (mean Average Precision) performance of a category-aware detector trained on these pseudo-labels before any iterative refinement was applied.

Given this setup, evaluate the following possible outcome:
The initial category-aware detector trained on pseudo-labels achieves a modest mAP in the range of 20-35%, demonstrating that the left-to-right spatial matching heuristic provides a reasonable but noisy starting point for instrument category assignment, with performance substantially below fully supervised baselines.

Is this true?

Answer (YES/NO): NO